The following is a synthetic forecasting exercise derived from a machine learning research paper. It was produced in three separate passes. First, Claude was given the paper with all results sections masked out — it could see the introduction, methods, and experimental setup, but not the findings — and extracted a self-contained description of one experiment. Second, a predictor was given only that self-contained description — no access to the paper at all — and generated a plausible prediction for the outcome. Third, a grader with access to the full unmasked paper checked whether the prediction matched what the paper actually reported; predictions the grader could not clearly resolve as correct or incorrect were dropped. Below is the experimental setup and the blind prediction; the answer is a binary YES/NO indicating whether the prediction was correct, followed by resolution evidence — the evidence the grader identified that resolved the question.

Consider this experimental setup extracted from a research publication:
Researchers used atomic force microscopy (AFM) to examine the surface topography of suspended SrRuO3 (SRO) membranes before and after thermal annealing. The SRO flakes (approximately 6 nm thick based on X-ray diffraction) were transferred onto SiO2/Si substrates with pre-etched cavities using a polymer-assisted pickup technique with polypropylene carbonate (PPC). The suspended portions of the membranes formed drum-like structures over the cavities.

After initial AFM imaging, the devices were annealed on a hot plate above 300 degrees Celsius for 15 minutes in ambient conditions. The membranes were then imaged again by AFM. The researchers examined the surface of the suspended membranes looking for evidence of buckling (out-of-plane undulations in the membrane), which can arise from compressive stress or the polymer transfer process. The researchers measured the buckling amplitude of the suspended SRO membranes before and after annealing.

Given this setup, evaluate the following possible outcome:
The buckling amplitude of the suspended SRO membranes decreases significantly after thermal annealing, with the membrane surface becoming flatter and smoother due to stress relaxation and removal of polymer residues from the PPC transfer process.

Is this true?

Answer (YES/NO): YES